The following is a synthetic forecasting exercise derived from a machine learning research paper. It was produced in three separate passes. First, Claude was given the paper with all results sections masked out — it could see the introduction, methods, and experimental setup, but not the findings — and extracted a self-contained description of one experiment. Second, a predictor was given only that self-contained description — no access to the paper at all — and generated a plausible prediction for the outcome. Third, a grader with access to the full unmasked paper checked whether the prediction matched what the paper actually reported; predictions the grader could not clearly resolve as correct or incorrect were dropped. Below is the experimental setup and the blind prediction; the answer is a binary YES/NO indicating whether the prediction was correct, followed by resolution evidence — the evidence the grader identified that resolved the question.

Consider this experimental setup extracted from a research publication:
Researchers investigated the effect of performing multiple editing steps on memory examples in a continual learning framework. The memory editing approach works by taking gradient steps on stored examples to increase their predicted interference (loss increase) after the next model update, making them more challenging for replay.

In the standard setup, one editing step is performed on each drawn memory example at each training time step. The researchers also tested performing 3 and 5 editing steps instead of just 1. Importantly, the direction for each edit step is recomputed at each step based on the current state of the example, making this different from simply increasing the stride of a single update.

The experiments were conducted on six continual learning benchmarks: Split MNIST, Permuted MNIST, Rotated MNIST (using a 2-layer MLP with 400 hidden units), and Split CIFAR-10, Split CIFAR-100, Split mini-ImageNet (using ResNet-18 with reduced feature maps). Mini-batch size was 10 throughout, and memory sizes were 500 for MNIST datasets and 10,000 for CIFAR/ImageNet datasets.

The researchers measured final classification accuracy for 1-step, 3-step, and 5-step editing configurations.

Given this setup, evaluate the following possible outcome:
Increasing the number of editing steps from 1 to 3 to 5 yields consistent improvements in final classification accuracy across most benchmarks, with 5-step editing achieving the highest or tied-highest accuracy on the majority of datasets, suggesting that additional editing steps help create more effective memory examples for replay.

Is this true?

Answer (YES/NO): NO